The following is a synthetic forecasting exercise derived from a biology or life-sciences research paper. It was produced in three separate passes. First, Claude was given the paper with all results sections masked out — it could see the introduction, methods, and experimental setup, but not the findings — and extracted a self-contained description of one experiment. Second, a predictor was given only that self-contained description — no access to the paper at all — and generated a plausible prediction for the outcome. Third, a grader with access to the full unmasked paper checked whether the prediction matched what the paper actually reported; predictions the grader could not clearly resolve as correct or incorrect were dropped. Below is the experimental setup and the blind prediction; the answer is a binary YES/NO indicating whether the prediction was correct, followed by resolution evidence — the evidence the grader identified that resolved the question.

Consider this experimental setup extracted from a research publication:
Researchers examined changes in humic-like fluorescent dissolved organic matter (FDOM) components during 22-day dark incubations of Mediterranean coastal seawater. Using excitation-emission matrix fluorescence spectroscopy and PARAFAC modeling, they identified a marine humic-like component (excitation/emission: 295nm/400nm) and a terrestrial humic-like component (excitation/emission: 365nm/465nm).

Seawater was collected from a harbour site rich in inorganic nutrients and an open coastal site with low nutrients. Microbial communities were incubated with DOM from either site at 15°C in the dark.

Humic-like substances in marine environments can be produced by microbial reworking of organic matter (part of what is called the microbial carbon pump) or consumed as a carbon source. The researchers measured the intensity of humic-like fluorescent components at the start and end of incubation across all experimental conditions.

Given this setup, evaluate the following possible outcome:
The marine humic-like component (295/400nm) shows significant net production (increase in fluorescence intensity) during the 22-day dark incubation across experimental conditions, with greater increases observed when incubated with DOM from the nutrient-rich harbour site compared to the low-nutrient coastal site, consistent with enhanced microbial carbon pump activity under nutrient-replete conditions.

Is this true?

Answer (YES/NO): NO